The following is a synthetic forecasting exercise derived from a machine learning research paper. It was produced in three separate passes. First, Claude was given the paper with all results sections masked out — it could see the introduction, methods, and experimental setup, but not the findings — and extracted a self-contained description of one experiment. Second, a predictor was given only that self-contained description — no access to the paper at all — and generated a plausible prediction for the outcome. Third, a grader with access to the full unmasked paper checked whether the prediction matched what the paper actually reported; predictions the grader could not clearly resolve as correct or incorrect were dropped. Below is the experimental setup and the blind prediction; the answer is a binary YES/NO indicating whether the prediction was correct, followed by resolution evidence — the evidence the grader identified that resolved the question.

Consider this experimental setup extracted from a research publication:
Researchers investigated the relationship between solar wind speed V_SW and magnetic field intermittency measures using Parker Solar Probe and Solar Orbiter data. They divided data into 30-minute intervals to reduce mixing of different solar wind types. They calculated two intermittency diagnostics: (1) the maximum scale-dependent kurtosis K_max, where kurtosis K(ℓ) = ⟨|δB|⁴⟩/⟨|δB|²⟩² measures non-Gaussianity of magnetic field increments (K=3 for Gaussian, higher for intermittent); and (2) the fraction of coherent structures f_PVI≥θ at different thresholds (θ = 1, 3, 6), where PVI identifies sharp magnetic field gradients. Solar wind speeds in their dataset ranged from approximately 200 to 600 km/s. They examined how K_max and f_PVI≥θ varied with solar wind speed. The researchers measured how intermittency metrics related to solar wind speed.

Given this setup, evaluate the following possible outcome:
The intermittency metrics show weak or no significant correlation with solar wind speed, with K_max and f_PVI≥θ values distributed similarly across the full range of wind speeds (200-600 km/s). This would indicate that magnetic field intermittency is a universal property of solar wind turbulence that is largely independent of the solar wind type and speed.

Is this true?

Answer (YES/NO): NO